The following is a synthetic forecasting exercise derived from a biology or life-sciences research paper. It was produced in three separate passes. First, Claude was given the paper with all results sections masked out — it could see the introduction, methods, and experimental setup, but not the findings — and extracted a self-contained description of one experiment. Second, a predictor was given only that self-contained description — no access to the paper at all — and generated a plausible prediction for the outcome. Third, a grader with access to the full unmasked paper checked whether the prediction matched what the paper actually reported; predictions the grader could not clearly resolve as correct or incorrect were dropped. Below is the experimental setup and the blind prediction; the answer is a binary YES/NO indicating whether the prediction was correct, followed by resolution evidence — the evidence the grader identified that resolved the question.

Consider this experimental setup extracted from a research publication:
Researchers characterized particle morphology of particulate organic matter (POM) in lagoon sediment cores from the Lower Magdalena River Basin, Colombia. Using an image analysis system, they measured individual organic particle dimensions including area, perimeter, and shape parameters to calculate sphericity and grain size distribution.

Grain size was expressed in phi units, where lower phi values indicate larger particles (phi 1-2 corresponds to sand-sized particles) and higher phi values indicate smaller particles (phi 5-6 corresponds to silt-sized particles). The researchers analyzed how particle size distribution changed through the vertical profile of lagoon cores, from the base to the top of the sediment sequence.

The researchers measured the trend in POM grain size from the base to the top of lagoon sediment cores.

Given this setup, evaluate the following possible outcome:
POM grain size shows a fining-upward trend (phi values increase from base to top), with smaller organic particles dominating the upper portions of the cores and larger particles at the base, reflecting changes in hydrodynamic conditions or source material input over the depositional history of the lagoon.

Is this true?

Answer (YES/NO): YES